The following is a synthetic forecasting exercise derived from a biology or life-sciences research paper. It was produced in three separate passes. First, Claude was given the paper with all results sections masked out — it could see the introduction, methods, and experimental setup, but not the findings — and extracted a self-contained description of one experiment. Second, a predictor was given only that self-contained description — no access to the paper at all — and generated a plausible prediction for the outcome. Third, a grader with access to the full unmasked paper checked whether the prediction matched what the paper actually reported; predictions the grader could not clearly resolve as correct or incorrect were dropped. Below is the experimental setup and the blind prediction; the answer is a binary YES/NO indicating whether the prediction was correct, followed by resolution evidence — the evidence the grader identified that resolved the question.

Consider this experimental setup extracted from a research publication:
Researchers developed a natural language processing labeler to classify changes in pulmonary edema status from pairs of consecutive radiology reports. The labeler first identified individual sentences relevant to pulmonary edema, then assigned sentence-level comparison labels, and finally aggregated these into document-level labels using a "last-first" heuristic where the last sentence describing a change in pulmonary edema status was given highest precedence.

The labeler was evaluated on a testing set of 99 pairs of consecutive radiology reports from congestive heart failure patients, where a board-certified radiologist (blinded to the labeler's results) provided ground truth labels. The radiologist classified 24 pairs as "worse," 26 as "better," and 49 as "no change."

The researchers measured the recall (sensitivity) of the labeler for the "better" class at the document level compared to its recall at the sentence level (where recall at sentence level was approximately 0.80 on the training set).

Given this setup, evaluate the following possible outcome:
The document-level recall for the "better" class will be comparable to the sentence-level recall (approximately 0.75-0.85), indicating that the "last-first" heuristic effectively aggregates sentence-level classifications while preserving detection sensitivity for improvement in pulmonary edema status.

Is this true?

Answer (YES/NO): NO